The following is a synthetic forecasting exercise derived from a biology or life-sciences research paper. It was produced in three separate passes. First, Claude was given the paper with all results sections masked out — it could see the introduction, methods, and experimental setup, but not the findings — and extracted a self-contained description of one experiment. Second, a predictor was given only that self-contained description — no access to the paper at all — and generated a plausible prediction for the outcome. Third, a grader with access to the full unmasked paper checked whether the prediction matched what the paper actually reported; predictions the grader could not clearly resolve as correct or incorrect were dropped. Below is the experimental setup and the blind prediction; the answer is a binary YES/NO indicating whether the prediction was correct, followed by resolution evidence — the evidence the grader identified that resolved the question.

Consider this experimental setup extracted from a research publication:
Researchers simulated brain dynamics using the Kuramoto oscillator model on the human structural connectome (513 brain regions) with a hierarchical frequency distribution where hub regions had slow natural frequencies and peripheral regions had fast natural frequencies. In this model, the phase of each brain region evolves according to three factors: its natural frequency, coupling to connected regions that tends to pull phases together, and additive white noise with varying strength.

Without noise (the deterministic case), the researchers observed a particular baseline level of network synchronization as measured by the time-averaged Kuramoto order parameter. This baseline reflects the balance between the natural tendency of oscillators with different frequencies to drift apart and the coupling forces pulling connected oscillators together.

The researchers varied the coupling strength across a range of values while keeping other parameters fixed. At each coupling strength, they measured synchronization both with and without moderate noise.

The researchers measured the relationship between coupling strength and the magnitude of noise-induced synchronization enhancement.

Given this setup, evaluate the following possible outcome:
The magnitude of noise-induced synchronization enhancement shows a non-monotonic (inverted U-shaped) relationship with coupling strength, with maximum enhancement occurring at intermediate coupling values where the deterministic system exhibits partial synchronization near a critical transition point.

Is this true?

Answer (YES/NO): YES